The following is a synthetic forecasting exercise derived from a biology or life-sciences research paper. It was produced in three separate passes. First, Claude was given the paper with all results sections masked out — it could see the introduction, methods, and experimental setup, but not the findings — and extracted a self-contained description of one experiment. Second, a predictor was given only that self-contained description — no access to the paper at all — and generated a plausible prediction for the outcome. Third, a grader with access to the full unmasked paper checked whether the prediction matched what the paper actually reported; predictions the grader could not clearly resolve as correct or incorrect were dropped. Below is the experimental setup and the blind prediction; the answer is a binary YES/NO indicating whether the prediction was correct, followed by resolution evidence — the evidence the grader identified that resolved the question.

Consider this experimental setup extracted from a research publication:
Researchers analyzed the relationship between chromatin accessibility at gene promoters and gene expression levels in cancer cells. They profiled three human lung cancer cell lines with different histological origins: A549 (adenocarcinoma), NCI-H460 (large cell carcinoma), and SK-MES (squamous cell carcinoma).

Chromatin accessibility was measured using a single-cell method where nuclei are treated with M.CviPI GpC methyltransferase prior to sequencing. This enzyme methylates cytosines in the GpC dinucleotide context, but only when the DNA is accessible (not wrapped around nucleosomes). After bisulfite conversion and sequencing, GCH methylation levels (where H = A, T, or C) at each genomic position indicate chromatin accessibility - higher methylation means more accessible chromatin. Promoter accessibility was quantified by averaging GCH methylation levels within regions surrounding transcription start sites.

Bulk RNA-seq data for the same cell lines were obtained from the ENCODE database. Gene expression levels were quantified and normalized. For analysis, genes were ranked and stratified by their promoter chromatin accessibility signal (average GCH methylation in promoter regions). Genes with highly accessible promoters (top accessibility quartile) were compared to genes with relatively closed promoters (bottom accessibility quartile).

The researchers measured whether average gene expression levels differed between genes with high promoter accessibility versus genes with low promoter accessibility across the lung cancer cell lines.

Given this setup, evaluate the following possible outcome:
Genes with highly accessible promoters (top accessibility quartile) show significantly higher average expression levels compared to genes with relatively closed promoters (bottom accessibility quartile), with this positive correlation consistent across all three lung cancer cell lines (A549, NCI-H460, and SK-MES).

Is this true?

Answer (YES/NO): YES